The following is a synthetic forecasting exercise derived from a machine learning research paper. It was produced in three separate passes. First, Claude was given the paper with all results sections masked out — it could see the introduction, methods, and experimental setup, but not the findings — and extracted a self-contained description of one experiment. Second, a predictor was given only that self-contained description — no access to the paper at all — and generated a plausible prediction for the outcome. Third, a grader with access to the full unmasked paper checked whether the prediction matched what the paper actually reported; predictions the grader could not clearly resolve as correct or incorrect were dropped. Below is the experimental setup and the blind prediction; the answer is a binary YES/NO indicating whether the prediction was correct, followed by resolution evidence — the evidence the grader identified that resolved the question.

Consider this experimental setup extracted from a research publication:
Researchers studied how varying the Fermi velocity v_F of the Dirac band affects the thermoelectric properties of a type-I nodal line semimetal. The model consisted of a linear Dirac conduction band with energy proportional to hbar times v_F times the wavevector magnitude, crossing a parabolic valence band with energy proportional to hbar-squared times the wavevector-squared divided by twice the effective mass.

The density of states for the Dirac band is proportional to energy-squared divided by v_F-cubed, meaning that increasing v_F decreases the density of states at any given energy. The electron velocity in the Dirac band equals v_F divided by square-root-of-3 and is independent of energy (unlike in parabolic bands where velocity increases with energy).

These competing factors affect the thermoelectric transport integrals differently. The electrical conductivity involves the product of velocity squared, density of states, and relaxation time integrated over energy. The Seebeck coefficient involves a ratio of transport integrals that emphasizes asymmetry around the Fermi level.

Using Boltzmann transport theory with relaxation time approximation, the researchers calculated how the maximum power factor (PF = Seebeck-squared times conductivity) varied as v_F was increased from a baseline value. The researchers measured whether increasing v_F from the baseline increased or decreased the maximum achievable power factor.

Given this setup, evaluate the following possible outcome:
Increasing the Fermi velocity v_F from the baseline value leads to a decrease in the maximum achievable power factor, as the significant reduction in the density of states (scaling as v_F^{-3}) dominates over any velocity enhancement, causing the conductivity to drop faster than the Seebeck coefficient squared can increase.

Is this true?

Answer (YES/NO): YES